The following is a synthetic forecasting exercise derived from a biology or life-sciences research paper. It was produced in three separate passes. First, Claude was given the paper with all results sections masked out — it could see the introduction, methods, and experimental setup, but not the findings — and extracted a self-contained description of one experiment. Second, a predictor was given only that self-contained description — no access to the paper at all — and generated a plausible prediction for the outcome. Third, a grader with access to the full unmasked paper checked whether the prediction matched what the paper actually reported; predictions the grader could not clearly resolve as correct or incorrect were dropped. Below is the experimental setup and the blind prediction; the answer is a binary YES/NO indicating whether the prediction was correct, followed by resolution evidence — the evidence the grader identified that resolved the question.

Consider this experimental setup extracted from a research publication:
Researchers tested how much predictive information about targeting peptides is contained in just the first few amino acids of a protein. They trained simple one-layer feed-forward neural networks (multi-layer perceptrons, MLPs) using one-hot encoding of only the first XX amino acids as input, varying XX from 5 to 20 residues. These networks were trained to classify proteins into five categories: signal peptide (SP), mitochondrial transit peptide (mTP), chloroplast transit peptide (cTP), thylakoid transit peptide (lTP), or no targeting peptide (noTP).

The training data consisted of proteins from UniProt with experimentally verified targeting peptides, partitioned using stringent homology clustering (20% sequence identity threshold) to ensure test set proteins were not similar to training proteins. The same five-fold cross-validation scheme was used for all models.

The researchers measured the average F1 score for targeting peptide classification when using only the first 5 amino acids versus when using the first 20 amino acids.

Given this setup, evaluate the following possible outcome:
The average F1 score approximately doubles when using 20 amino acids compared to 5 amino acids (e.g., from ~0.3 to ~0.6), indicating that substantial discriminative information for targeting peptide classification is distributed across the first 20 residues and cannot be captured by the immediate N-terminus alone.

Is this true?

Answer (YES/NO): NO